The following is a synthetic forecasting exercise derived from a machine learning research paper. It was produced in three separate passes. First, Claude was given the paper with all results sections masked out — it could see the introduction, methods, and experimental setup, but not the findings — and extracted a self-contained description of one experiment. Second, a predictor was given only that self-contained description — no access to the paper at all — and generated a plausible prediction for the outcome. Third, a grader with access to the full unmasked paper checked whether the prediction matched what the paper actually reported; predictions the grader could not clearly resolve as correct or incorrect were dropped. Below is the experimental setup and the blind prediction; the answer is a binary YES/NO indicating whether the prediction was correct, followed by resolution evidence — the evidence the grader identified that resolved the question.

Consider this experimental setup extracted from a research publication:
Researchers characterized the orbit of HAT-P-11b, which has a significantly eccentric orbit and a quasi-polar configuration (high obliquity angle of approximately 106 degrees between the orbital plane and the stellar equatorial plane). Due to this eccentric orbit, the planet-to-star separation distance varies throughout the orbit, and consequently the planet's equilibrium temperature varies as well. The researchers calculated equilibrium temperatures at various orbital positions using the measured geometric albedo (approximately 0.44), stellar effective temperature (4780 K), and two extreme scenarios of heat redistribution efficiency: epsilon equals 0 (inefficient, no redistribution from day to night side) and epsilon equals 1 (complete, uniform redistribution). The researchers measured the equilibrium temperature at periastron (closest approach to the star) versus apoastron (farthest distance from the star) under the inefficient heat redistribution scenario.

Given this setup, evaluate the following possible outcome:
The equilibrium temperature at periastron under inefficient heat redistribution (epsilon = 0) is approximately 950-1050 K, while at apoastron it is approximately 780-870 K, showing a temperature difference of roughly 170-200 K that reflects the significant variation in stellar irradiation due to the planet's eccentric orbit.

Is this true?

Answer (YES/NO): NO